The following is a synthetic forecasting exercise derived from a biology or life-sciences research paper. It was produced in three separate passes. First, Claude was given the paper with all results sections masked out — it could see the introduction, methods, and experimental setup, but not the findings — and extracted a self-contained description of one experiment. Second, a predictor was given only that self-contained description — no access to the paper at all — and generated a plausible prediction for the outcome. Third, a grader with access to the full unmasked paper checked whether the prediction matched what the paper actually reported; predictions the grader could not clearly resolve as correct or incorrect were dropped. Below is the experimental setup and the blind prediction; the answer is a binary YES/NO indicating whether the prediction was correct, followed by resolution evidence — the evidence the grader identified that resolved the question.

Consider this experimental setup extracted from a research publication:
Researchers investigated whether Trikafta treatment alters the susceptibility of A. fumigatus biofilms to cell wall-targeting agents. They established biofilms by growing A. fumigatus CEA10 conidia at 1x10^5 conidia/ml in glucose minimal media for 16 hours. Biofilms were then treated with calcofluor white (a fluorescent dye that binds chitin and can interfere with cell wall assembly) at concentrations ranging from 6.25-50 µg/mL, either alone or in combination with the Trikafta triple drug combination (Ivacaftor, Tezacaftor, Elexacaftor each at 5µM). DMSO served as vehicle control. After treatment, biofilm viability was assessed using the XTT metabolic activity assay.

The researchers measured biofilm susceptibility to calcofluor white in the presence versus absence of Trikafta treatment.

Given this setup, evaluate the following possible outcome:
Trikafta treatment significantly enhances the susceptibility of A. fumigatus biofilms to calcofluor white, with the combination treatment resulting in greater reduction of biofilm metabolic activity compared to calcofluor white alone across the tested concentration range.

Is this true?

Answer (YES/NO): NO